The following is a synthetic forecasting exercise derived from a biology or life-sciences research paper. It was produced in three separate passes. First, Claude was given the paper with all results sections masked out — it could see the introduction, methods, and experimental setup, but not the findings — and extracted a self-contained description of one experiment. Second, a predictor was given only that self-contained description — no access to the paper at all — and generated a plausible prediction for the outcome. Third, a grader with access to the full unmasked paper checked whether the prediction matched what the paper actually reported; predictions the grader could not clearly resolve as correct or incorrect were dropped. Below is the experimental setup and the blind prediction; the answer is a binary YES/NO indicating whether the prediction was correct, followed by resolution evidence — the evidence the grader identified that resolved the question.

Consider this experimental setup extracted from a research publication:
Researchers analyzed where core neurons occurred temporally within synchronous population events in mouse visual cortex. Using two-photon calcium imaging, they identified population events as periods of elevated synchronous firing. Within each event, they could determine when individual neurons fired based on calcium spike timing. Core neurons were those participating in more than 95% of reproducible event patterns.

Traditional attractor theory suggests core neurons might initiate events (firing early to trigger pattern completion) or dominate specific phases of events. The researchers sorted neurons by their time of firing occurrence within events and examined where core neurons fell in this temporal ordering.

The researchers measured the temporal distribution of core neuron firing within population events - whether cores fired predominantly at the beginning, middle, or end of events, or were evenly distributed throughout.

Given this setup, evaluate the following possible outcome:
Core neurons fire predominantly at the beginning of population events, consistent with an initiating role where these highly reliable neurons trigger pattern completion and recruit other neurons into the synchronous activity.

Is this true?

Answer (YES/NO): NO